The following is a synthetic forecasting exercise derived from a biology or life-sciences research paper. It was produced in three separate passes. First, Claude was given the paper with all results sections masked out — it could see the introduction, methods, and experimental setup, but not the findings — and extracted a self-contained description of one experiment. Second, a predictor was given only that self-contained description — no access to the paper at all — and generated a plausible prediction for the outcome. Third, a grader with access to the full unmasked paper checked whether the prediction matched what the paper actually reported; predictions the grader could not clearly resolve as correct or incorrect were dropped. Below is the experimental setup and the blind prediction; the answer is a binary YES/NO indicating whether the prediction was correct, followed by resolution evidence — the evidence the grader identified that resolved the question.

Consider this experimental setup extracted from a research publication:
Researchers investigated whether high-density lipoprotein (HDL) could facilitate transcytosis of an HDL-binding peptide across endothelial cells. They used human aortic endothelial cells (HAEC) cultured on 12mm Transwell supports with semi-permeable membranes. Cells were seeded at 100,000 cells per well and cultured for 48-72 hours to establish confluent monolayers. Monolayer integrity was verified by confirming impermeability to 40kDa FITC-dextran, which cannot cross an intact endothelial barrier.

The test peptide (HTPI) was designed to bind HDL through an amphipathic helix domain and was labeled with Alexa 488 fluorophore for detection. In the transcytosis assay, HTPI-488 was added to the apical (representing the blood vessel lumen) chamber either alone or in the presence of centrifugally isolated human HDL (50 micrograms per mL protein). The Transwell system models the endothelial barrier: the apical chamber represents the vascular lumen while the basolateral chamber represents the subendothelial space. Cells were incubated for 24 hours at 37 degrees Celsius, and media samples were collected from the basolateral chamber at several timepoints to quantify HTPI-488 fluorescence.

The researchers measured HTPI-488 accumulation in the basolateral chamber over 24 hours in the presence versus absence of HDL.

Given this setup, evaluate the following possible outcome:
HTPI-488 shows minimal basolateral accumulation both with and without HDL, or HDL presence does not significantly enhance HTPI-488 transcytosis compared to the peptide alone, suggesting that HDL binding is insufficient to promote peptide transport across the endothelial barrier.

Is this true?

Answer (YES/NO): NO